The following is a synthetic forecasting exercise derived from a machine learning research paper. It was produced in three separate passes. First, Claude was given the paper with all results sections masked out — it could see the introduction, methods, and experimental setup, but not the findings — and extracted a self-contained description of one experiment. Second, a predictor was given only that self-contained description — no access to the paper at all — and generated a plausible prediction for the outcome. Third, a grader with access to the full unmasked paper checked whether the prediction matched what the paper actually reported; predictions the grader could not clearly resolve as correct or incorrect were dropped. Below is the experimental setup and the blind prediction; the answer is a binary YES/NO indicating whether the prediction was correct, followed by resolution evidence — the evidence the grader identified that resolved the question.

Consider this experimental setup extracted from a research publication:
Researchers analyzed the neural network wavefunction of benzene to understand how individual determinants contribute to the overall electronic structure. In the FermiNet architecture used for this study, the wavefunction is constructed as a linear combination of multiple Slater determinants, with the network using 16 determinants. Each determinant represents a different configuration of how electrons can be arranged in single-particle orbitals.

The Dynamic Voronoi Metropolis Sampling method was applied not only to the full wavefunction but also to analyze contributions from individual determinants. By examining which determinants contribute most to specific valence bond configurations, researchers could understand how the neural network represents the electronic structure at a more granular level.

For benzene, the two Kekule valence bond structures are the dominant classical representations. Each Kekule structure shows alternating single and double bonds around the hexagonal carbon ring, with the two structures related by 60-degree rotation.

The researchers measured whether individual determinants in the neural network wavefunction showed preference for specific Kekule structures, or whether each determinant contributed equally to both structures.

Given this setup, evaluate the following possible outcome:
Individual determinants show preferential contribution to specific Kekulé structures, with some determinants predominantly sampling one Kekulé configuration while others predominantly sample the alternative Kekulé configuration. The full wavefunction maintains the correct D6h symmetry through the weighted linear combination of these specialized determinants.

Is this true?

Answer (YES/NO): NO